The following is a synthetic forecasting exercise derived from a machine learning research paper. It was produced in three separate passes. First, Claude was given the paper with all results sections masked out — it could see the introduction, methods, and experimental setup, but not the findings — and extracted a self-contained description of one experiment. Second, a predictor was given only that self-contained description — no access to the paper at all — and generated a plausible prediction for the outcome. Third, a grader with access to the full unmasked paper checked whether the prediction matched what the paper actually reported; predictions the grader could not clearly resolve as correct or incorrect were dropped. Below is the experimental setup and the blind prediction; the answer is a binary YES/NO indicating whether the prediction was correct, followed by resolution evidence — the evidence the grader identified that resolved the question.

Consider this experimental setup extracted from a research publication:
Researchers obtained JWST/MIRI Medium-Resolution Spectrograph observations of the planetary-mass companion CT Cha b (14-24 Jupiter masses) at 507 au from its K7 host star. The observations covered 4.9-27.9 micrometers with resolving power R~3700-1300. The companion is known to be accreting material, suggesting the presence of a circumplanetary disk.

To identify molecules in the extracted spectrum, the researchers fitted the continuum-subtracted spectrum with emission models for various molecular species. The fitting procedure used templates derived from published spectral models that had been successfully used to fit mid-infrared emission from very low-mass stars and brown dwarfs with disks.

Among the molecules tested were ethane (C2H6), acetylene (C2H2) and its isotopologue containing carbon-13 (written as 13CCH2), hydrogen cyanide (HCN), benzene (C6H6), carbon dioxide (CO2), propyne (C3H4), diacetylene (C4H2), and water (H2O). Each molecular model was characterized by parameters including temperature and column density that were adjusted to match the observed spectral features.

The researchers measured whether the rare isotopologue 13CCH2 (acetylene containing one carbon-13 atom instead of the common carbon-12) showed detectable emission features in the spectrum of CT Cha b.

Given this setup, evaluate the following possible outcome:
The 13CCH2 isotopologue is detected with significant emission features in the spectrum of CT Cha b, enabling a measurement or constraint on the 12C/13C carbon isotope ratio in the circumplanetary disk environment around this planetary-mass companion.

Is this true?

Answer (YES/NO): NO